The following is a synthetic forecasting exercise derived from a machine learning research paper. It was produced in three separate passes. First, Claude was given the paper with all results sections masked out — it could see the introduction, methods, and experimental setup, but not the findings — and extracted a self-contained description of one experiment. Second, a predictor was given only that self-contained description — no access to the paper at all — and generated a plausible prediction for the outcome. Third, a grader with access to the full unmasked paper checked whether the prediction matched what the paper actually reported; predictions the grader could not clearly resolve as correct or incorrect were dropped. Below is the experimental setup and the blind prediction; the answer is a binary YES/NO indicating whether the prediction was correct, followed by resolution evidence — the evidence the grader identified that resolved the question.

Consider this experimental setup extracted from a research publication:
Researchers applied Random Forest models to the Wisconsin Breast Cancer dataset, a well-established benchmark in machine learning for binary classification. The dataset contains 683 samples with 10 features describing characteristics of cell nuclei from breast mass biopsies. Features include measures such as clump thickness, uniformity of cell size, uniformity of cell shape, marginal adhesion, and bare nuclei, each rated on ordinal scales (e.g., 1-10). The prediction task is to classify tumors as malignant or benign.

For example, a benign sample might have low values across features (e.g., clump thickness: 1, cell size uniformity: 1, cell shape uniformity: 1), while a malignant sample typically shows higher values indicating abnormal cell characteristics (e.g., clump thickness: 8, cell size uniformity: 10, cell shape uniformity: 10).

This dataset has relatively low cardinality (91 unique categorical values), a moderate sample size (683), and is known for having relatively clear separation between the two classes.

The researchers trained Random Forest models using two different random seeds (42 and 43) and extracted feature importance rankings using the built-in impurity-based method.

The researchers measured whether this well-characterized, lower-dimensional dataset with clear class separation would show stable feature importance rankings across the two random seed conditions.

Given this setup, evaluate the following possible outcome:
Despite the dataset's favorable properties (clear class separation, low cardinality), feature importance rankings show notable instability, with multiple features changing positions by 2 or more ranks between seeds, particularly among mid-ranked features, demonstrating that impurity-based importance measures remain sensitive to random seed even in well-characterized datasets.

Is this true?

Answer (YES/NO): NO